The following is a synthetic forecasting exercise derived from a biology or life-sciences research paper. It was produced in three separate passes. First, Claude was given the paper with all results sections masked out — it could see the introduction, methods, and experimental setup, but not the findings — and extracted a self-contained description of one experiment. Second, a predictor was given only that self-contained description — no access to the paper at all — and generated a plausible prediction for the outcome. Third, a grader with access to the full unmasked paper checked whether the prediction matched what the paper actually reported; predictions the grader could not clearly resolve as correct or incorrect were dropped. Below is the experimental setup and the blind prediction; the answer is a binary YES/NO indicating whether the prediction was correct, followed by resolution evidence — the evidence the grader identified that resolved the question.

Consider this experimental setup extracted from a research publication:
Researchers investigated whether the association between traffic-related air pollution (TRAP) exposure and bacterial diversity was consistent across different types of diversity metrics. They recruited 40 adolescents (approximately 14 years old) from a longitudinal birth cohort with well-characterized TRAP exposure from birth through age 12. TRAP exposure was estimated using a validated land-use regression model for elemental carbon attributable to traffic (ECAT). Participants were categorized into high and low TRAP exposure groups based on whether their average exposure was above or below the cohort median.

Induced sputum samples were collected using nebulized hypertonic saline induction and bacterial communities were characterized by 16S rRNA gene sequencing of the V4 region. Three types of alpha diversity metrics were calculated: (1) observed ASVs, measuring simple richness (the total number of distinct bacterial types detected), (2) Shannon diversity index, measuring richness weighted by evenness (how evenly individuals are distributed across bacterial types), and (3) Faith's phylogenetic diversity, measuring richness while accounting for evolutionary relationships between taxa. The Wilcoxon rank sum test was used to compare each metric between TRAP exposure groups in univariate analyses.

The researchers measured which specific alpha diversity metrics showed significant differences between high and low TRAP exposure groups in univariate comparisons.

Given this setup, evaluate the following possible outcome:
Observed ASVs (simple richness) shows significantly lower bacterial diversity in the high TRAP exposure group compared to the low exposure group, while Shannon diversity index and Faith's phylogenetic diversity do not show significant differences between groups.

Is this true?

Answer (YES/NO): NO